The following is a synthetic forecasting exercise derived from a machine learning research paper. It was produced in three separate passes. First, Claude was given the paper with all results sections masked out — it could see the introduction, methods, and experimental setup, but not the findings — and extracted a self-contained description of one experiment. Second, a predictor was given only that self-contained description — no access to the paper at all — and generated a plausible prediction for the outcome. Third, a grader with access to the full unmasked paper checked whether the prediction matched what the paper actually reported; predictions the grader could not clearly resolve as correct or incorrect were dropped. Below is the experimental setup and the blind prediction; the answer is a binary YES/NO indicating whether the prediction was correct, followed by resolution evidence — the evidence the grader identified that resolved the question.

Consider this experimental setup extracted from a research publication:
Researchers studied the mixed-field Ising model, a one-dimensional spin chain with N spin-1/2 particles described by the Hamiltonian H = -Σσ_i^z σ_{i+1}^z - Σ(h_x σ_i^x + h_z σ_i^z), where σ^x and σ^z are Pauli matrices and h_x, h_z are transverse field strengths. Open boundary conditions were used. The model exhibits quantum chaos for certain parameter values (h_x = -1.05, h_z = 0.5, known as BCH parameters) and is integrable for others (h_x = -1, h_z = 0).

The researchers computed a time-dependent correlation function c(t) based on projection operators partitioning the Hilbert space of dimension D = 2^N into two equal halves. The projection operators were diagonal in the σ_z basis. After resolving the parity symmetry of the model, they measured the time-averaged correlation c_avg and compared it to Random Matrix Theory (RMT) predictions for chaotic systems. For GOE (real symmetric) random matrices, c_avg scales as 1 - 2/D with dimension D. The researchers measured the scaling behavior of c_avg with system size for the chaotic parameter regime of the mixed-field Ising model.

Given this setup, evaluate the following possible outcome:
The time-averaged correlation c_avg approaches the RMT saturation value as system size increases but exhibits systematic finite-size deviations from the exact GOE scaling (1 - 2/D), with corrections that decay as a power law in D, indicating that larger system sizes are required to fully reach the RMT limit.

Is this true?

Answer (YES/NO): NO